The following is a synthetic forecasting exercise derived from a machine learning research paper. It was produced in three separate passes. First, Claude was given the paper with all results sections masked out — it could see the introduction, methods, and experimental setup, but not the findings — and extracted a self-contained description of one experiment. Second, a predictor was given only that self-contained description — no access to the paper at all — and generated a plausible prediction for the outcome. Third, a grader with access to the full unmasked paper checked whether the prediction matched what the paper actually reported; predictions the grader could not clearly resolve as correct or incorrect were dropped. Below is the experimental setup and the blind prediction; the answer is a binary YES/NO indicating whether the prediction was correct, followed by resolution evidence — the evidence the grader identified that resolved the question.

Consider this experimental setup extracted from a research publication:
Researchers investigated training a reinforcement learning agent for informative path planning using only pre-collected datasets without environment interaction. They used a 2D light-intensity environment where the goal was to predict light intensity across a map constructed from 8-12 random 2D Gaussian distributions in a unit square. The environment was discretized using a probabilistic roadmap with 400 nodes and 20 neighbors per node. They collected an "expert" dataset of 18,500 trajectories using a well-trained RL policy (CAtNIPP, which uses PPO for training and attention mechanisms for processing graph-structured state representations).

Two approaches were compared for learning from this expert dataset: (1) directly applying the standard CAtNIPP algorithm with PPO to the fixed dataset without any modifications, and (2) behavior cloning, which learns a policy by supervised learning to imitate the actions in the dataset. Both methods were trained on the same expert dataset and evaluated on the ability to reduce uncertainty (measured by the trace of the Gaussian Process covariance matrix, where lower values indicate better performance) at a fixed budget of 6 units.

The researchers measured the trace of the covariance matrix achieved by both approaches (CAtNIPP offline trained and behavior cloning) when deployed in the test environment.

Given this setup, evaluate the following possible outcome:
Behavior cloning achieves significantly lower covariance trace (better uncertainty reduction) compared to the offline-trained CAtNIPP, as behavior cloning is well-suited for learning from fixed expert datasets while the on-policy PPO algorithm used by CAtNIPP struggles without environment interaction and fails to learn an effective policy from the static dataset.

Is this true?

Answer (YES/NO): YES